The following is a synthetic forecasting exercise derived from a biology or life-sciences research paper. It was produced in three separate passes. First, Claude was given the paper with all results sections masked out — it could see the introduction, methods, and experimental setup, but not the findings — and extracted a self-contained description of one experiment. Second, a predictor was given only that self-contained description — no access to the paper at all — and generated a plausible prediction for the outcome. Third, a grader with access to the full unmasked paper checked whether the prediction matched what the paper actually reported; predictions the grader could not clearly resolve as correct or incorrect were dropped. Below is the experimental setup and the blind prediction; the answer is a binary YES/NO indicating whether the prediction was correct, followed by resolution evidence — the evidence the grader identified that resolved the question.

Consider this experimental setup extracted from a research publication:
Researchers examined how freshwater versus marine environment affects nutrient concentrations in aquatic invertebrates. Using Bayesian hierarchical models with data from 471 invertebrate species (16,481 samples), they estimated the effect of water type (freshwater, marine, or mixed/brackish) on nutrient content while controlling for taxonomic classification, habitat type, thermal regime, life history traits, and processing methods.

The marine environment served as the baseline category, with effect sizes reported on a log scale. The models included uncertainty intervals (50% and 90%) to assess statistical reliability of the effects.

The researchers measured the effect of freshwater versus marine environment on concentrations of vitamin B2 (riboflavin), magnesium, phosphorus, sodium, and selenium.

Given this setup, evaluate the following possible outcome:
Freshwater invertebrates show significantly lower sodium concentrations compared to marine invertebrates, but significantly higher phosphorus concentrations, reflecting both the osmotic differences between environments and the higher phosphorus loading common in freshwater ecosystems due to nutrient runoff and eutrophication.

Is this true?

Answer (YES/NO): YES